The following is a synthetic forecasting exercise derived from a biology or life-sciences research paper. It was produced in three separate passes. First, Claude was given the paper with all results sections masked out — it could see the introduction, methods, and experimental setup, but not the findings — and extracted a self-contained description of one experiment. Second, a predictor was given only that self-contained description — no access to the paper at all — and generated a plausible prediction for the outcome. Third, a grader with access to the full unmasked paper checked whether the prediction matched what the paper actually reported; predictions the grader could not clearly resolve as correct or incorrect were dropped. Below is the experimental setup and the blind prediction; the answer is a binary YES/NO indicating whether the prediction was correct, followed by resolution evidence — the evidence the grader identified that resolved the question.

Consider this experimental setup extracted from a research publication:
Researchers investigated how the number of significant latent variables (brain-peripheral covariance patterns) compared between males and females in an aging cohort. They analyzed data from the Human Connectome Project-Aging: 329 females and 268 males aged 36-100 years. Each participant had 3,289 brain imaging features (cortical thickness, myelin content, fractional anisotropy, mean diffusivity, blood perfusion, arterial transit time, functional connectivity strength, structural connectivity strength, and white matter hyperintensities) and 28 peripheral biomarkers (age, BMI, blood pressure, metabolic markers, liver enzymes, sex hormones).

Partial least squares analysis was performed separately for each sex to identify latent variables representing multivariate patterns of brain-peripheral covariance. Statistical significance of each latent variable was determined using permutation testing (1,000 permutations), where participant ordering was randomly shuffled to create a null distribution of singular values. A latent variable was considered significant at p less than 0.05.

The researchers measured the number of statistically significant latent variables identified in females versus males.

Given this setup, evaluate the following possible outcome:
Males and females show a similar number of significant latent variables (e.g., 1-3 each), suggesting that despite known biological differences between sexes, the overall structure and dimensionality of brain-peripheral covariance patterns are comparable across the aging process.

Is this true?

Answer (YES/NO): YES